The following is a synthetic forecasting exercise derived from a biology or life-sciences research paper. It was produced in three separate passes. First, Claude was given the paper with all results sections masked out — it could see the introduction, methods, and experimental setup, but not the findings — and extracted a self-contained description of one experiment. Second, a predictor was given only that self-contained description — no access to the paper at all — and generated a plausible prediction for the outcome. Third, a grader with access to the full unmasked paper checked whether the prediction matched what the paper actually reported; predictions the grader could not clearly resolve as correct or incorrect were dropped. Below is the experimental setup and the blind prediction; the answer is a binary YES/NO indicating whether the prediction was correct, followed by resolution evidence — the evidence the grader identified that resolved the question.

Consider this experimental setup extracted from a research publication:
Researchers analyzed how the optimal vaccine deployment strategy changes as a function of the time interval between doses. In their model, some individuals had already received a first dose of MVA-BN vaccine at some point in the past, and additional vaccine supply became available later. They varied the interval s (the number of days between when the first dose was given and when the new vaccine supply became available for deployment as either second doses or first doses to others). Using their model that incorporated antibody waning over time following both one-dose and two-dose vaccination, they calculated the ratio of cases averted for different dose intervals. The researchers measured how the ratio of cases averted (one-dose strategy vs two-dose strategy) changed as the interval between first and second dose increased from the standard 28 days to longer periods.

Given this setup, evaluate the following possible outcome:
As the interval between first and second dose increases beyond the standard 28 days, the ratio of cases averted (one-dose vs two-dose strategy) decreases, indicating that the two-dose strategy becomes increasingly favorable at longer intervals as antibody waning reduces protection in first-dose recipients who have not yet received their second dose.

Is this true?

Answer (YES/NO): YES